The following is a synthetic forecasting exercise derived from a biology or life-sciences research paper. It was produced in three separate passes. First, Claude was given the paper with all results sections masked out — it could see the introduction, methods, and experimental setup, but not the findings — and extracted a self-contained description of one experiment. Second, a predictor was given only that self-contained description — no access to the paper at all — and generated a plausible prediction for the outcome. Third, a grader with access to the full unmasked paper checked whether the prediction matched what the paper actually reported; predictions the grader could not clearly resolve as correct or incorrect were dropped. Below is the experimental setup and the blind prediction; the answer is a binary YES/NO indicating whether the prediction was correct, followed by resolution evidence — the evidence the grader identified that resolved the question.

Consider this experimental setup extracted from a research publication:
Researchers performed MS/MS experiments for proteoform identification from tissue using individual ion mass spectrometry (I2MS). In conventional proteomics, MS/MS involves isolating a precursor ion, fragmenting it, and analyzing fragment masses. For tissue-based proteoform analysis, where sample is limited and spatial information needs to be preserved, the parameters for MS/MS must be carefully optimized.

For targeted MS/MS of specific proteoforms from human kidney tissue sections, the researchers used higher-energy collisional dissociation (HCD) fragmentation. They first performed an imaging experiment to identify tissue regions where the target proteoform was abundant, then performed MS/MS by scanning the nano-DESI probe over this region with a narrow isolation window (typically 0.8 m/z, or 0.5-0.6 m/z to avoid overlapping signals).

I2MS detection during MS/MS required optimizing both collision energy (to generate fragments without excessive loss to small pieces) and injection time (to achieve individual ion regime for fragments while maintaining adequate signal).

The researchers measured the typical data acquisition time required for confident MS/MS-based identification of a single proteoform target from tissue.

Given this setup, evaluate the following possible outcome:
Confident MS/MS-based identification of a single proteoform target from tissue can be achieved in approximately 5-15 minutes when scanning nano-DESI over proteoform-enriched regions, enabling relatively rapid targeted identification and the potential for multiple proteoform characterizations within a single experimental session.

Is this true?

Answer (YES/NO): NO